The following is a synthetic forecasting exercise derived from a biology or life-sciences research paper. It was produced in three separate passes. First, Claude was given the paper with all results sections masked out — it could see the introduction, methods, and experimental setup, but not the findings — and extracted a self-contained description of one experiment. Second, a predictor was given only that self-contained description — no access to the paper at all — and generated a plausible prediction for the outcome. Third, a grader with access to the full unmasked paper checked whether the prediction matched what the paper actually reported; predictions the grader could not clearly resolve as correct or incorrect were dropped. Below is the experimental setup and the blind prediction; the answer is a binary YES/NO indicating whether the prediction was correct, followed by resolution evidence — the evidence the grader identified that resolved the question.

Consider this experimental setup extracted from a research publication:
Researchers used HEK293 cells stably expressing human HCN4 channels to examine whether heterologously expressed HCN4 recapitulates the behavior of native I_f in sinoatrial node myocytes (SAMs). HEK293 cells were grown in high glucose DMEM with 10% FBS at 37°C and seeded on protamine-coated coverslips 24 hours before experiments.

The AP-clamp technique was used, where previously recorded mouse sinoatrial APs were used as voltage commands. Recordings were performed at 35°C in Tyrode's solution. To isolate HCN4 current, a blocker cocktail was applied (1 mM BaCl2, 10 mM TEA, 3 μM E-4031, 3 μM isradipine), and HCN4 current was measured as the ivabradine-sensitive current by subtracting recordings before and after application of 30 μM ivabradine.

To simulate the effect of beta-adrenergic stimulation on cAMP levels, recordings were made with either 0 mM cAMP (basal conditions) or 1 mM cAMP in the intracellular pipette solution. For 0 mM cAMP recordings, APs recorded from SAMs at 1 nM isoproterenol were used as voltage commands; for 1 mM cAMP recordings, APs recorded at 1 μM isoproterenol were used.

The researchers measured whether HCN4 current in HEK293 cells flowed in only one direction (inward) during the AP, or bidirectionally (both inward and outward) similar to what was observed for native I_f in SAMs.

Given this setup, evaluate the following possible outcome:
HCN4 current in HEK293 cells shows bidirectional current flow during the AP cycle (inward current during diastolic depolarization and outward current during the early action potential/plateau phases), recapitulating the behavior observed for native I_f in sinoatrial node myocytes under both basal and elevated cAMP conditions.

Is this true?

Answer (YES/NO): YES